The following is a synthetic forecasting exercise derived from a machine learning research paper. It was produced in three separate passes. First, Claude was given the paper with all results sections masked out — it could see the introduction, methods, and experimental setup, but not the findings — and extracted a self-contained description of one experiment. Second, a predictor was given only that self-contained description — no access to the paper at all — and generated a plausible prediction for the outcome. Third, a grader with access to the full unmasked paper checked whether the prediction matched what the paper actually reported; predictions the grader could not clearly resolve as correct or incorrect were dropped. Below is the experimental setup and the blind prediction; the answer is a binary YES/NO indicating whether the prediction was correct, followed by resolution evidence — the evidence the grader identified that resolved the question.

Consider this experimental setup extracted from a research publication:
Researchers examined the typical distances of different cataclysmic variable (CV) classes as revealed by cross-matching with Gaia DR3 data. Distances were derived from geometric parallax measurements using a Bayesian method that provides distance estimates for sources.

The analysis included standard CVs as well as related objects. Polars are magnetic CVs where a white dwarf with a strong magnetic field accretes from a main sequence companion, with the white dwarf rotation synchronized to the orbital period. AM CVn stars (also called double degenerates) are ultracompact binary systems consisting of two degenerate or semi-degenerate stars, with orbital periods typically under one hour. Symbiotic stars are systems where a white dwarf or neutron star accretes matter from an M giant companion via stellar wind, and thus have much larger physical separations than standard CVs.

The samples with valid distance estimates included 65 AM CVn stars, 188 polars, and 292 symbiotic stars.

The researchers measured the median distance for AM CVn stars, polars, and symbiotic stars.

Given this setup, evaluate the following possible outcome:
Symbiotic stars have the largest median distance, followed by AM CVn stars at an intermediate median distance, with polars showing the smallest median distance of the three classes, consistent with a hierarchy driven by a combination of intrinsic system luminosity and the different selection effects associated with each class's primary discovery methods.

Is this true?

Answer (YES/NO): YES